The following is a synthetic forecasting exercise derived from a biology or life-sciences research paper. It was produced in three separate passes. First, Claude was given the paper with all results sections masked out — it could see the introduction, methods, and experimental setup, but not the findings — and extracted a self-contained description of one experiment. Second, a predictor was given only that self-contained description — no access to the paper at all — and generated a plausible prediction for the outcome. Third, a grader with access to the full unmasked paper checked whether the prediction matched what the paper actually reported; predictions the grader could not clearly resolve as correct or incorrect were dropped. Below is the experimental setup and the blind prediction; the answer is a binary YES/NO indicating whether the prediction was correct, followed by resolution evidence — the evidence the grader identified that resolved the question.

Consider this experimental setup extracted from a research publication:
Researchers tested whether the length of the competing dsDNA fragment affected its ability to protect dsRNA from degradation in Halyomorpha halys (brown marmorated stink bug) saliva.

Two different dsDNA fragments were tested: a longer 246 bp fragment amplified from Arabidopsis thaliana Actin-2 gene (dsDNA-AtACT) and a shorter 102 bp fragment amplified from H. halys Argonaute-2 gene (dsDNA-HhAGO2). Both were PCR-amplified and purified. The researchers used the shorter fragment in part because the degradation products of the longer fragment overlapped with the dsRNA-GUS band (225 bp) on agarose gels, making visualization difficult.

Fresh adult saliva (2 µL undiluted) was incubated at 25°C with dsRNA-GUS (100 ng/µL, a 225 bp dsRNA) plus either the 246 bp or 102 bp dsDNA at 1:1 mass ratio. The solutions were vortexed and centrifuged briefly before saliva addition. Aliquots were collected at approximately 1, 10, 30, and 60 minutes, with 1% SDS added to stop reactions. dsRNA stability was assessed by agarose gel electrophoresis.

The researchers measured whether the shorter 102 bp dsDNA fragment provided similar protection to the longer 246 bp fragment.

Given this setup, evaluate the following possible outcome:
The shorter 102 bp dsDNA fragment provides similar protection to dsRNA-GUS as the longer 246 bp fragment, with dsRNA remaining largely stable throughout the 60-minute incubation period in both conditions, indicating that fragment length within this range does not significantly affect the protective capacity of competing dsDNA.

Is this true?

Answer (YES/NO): YES